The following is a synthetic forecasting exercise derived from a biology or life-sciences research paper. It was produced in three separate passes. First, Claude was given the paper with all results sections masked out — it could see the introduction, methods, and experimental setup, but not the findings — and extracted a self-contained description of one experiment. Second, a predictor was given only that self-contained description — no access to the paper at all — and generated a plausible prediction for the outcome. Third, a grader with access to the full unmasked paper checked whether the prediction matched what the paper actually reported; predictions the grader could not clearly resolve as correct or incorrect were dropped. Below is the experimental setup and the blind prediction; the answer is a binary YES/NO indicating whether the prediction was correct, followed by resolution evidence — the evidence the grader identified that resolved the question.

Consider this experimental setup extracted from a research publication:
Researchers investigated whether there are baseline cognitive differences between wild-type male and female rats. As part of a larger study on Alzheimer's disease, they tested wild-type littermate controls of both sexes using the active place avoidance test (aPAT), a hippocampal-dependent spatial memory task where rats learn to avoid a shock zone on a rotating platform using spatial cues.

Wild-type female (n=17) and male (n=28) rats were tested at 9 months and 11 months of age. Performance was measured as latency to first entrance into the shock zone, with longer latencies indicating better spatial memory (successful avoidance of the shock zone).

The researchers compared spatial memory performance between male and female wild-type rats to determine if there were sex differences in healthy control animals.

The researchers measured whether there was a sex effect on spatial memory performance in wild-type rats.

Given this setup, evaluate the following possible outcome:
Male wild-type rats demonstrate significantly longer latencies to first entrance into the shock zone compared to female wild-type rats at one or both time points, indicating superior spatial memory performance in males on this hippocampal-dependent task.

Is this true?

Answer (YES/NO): NO